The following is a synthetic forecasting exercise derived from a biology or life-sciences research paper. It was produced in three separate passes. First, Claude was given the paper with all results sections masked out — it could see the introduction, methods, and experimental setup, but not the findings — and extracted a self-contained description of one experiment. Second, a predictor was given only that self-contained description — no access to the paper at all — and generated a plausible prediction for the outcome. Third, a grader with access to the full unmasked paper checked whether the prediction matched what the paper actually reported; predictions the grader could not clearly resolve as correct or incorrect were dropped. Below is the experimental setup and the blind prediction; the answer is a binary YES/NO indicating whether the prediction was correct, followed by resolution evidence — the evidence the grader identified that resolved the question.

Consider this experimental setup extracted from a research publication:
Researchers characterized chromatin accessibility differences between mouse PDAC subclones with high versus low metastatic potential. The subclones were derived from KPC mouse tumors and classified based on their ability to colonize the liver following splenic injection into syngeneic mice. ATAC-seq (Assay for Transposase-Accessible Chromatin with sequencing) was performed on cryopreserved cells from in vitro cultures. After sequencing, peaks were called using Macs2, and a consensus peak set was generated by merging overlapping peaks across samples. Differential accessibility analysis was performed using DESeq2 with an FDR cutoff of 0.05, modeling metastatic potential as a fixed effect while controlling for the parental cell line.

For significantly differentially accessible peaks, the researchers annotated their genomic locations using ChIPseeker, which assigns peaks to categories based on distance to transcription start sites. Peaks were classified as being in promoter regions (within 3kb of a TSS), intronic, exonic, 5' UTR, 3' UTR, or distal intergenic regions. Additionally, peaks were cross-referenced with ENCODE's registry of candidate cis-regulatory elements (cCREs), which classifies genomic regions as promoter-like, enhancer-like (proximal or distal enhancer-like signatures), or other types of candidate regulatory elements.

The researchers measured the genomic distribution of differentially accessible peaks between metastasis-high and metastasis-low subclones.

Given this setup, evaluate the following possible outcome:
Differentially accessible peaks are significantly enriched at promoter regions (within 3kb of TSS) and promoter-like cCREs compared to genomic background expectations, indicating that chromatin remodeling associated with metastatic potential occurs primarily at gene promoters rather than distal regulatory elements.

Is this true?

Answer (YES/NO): NO